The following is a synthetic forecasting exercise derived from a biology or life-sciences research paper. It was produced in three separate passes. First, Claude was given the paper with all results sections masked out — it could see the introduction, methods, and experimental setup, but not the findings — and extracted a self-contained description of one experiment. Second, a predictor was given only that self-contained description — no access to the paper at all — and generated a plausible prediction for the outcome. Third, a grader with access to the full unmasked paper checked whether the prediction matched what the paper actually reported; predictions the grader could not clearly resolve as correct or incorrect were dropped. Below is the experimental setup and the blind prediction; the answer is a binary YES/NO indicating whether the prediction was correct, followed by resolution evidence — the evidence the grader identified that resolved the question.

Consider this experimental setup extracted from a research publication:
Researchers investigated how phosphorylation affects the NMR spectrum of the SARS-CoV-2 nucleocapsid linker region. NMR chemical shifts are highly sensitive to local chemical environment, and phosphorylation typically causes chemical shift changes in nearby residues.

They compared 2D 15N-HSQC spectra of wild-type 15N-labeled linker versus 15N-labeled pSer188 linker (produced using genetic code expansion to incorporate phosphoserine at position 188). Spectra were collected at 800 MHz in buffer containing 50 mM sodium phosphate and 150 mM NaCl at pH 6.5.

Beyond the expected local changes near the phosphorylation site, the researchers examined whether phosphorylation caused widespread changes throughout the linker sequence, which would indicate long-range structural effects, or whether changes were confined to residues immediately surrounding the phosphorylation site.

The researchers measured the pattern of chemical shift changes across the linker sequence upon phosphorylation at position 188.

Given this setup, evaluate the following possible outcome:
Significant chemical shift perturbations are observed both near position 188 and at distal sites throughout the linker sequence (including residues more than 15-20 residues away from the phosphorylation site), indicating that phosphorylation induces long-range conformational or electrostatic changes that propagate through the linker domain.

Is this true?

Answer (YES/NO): NO